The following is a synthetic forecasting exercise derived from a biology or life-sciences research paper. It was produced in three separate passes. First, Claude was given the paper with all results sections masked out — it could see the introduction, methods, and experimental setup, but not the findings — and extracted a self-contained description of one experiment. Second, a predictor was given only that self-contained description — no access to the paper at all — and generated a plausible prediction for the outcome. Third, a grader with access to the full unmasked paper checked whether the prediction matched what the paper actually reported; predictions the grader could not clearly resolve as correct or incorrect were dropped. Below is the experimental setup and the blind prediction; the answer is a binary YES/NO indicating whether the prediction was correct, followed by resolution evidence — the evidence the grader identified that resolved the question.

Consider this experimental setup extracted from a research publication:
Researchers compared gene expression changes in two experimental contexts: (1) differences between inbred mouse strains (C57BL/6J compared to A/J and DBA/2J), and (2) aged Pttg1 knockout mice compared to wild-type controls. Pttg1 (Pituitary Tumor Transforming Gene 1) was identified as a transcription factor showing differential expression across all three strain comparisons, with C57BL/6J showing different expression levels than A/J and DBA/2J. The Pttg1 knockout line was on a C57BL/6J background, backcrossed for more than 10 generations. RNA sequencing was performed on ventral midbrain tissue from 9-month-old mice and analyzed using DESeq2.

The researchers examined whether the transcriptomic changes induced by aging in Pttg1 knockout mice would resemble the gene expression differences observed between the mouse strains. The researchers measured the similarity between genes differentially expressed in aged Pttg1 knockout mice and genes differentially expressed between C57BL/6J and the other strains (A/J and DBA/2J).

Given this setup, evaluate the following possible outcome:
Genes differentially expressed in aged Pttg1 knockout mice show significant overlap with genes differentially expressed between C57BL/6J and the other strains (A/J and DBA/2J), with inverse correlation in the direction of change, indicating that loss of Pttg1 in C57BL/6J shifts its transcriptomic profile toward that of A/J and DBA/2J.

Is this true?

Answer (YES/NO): YES